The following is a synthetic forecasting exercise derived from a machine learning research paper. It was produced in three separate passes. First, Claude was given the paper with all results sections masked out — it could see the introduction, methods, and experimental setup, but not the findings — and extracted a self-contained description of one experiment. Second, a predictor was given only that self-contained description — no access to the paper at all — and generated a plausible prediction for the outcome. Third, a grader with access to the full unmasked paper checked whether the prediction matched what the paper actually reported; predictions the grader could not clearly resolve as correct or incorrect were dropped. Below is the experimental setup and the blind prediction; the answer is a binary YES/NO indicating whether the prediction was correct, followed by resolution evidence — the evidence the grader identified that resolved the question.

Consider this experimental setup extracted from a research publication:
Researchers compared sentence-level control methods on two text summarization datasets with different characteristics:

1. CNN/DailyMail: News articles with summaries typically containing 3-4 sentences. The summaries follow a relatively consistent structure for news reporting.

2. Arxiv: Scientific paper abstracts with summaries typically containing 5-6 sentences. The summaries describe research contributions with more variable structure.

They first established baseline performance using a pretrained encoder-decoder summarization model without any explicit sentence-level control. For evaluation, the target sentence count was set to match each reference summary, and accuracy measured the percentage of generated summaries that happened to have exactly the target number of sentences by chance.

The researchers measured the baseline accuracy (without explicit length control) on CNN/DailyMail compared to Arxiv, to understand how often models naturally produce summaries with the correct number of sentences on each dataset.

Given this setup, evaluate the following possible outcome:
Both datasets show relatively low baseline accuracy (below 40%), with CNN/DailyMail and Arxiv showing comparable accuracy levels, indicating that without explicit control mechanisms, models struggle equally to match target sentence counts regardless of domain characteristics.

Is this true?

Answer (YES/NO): NO